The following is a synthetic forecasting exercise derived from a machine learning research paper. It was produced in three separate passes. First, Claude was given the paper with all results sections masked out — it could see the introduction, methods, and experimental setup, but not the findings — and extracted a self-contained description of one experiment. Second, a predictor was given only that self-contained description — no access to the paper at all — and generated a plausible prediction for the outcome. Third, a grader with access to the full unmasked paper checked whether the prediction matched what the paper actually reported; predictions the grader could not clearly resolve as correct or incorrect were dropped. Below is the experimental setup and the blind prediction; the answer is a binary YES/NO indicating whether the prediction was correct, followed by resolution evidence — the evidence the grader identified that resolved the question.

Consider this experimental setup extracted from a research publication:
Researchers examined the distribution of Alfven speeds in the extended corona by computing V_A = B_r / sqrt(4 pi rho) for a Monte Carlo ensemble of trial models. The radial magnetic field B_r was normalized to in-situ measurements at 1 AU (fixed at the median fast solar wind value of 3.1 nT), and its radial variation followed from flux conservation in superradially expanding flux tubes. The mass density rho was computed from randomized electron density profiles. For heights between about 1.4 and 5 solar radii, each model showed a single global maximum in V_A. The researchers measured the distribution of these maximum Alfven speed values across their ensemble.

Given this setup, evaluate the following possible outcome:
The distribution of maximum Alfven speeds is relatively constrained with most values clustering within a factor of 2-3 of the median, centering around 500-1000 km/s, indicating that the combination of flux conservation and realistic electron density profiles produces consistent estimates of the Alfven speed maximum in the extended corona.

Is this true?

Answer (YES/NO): NO